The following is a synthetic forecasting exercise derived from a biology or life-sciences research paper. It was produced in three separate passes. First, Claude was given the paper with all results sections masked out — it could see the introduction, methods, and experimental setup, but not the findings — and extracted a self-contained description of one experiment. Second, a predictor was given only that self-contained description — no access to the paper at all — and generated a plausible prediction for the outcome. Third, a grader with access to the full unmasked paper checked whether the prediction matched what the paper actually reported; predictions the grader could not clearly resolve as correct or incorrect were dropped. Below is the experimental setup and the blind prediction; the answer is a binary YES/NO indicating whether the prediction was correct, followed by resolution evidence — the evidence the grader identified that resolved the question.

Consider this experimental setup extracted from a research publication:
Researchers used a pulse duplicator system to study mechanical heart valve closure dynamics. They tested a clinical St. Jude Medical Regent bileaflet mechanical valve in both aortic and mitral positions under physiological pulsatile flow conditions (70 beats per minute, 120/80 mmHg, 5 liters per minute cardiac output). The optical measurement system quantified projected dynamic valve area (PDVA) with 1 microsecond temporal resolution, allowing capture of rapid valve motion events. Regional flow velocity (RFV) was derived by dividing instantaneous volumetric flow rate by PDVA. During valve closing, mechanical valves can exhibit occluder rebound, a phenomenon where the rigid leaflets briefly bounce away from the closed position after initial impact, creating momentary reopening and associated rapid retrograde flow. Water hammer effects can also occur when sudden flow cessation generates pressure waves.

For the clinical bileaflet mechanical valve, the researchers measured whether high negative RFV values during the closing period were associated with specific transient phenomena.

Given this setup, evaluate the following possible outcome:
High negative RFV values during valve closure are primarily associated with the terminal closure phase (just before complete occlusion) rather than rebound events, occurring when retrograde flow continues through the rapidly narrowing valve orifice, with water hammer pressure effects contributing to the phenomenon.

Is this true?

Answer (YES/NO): NO